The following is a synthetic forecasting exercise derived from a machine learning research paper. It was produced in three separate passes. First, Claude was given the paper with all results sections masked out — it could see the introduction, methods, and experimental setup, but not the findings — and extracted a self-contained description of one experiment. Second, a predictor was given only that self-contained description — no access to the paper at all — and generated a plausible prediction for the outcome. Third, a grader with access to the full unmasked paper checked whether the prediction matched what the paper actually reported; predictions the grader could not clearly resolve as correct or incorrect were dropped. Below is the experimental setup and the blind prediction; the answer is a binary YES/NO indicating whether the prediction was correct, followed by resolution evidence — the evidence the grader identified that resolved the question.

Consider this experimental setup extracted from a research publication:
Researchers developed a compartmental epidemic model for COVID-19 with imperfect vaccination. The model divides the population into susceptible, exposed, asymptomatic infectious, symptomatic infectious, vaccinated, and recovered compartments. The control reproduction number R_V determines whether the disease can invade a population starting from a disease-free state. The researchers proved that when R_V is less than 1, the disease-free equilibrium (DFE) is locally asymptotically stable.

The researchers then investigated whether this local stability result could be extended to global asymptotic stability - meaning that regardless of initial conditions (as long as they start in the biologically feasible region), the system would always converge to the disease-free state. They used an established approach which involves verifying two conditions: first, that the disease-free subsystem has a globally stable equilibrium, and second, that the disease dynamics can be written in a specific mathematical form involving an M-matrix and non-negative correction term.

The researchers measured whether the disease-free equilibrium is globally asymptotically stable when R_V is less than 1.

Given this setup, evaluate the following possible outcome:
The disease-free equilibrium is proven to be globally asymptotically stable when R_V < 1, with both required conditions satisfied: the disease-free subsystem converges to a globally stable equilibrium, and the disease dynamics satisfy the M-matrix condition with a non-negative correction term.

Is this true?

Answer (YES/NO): YES